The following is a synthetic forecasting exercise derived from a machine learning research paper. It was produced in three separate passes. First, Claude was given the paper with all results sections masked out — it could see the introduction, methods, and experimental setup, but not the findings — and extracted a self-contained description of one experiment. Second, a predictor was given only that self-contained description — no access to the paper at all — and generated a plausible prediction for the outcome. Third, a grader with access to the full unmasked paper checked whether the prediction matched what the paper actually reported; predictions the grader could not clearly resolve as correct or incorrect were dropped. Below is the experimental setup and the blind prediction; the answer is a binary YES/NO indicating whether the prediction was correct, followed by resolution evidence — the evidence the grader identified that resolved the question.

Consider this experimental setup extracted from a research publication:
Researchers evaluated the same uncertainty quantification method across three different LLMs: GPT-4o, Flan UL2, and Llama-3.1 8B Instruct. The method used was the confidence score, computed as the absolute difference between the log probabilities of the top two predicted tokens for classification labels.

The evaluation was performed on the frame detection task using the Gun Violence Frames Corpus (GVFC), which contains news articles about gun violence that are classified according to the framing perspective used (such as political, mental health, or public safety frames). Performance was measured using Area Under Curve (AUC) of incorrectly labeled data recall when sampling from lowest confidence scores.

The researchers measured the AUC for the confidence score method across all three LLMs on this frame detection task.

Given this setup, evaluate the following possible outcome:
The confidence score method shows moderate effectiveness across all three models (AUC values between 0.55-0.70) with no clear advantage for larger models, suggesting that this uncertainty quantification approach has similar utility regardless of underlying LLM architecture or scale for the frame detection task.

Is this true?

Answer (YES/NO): NO